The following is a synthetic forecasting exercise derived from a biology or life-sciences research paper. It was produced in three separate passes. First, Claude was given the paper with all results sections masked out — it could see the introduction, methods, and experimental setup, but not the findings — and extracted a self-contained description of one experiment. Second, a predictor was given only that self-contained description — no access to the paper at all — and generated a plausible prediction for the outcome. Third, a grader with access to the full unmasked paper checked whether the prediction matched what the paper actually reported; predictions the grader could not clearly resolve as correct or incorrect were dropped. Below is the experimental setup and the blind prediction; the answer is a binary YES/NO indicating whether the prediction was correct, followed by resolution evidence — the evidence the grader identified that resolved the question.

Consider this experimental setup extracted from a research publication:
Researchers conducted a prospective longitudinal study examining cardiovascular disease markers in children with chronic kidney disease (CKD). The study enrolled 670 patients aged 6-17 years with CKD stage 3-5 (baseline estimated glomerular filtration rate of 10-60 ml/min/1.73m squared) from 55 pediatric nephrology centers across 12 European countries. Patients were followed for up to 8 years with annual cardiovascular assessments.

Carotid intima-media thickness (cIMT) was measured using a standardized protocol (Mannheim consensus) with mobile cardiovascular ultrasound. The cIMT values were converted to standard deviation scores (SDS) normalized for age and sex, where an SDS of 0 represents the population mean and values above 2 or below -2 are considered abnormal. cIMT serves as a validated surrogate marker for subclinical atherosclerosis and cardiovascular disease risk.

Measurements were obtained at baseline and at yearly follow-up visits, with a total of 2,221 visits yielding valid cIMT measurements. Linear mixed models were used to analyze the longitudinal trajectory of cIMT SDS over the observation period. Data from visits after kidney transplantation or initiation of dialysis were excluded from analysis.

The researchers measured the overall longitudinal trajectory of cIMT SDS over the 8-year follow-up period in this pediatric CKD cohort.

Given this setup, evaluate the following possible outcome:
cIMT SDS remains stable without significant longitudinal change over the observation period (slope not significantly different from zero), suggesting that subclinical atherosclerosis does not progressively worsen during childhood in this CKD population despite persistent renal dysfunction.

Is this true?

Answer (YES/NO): NO